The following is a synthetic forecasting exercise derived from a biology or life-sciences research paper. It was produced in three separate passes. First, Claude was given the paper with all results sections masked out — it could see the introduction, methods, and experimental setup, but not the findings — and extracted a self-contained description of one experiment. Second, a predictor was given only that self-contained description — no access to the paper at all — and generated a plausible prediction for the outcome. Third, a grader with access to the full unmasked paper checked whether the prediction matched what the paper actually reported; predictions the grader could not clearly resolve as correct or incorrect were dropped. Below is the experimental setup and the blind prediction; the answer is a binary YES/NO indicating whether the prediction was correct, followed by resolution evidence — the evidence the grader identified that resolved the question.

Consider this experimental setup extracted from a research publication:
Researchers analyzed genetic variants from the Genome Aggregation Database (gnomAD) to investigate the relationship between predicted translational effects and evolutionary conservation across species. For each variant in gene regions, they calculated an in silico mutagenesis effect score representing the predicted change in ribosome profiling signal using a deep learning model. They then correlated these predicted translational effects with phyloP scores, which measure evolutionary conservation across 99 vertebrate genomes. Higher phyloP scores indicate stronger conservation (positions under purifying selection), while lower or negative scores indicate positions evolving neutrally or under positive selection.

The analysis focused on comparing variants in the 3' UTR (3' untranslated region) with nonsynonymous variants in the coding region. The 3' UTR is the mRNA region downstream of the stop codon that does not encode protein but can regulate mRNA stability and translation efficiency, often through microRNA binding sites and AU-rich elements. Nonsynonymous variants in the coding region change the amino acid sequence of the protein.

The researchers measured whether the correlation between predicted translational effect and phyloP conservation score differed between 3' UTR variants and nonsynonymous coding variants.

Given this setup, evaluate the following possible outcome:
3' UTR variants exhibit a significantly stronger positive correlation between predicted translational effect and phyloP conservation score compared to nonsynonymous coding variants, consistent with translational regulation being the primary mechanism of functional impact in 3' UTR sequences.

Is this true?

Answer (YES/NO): NO